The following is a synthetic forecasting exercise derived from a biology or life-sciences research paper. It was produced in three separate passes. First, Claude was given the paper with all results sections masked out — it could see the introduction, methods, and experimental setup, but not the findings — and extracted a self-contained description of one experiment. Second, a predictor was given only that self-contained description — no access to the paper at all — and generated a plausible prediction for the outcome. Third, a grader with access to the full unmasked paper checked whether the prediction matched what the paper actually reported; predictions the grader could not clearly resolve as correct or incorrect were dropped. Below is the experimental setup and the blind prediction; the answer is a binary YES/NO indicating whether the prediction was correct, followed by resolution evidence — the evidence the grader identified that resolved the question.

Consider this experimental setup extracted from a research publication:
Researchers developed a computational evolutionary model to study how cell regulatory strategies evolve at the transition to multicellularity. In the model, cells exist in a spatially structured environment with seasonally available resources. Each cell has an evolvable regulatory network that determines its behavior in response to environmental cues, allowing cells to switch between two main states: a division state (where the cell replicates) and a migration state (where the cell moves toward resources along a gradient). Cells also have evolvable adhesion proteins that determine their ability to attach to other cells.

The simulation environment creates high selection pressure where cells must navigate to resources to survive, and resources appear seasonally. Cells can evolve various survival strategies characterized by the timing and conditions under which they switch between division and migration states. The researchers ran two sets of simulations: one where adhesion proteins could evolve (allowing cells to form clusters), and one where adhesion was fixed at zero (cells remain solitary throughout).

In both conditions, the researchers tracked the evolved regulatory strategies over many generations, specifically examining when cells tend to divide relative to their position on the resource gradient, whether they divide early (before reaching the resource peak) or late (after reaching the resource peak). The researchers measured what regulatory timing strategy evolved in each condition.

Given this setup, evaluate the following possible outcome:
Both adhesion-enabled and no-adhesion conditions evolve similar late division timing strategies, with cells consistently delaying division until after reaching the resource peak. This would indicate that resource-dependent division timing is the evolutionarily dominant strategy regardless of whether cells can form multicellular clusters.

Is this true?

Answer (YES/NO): NO